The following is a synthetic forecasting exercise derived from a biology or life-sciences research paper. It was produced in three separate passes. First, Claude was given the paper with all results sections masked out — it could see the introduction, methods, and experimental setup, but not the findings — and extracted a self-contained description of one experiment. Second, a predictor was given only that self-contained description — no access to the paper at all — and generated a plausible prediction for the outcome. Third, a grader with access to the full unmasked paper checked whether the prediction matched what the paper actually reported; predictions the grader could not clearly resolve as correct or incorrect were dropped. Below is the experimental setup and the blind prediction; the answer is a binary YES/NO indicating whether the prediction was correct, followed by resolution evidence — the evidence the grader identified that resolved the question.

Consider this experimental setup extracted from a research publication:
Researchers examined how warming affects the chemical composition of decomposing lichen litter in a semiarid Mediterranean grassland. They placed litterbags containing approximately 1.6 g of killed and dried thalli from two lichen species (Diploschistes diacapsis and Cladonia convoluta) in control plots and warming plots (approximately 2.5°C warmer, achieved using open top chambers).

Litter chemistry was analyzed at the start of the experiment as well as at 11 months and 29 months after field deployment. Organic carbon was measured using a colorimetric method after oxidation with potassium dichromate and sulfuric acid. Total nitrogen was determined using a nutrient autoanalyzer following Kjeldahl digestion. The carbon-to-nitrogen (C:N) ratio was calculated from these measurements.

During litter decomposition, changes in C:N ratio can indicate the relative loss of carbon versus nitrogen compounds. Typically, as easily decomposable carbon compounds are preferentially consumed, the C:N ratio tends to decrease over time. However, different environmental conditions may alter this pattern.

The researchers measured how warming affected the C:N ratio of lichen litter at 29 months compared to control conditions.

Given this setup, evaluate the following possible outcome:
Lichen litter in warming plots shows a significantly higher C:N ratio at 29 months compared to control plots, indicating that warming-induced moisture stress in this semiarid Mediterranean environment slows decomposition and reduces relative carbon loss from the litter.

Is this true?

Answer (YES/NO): NO